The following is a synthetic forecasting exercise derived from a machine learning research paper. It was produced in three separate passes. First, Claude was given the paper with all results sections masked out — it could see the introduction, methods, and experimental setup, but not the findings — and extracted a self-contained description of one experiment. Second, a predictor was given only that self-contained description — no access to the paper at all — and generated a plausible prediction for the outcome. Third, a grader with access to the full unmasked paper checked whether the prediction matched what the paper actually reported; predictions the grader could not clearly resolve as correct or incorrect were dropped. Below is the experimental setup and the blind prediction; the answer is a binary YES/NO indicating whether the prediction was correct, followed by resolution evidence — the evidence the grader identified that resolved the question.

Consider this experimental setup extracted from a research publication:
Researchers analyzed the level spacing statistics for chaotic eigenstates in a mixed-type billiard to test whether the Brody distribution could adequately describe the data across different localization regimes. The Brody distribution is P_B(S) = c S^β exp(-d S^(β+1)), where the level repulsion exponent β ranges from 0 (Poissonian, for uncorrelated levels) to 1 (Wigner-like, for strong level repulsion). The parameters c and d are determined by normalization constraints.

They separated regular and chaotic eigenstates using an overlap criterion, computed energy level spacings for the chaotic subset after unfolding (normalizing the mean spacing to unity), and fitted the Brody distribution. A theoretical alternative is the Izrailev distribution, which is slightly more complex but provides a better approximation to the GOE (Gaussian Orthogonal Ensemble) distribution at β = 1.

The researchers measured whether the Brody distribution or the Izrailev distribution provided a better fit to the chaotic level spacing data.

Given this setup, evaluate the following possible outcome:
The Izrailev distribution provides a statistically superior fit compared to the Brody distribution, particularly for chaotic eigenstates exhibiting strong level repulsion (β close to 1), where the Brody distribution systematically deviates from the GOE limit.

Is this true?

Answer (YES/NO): NO